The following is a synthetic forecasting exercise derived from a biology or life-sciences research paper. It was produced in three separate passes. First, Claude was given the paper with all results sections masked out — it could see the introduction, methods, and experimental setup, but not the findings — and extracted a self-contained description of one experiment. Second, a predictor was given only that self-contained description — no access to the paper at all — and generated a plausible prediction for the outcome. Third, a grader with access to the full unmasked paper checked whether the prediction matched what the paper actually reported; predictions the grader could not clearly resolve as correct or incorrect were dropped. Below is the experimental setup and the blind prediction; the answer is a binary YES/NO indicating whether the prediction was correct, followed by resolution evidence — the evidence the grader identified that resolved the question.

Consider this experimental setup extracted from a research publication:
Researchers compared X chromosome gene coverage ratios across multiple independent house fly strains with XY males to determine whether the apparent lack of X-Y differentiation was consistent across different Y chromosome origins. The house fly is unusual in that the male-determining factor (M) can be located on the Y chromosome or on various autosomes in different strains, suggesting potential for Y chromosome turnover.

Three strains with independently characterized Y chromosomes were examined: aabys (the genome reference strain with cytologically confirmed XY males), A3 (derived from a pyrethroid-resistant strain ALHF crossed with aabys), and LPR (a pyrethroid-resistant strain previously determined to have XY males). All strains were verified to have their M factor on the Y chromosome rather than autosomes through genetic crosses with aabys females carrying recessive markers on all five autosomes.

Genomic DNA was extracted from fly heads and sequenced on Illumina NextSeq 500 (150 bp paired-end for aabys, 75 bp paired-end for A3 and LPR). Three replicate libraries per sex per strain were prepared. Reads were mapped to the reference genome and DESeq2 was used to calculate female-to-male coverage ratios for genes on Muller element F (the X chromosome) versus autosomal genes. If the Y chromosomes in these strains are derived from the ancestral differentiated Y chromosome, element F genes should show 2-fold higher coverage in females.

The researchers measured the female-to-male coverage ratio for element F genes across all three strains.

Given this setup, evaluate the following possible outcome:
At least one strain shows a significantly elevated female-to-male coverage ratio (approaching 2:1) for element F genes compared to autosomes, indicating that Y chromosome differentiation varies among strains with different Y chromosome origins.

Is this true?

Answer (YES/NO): NO